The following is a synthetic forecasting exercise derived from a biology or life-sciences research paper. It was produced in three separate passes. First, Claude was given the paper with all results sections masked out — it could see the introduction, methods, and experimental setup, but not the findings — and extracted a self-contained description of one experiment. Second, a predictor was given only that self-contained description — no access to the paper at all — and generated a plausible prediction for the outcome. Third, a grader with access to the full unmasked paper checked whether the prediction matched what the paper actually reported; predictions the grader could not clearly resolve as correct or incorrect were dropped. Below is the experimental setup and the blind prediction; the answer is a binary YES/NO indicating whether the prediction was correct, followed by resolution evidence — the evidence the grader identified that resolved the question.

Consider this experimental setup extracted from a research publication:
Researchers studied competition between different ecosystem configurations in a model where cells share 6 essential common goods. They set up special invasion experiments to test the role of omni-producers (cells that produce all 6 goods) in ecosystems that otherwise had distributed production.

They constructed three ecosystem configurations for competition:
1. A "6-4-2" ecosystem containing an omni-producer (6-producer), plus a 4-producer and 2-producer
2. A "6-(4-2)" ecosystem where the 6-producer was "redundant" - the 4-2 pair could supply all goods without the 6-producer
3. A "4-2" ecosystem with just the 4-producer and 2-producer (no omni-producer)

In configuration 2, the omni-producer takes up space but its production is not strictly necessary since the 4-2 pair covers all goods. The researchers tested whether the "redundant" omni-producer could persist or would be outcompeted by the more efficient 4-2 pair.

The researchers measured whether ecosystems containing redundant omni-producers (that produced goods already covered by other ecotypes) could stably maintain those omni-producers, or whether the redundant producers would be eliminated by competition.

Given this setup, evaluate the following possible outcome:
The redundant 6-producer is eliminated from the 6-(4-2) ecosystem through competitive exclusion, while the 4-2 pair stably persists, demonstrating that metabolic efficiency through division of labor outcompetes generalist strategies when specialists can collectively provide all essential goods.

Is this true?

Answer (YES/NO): NO